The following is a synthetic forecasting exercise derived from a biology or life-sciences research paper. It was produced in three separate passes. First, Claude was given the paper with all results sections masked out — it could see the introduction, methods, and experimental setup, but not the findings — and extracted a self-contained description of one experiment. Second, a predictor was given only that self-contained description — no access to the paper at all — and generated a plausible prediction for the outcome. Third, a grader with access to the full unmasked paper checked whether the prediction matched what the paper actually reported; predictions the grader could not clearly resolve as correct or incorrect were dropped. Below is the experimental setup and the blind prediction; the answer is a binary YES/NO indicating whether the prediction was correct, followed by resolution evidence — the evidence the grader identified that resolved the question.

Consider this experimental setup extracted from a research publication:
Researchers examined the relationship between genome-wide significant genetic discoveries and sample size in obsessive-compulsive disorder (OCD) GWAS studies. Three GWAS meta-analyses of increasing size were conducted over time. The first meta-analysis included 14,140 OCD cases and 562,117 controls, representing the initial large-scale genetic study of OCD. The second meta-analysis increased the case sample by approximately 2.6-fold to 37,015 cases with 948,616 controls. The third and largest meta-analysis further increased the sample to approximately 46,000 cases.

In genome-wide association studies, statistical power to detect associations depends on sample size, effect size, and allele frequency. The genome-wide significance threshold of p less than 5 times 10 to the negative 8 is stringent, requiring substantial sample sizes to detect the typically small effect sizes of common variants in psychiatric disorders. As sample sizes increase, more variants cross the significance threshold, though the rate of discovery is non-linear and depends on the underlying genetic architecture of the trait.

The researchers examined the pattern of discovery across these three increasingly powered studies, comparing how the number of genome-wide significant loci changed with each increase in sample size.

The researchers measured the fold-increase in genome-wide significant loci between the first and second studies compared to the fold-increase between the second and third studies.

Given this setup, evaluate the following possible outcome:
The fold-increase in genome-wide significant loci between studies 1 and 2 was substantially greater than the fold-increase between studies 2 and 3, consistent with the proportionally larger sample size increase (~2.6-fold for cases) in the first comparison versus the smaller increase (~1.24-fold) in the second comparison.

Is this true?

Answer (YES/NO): YES